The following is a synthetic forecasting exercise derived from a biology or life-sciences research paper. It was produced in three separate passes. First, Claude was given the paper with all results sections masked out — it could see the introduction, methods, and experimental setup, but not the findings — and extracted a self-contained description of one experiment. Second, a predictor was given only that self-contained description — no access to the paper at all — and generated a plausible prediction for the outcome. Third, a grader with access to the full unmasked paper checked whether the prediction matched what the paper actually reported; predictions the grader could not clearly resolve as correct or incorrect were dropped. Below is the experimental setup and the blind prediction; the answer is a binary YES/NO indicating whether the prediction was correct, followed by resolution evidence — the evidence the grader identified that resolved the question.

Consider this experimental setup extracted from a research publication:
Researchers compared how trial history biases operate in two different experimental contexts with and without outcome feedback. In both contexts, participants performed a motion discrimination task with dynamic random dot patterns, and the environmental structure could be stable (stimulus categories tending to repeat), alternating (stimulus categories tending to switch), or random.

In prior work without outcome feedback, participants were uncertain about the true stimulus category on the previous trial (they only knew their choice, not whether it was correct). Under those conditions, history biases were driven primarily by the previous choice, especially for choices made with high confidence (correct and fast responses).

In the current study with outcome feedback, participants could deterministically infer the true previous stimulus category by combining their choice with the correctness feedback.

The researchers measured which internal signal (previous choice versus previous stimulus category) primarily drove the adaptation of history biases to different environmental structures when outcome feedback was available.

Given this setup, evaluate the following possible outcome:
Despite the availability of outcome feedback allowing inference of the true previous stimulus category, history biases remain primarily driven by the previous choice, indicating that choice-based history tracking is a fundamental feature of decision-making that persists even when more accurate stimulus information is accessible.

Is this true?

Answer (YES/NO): NO